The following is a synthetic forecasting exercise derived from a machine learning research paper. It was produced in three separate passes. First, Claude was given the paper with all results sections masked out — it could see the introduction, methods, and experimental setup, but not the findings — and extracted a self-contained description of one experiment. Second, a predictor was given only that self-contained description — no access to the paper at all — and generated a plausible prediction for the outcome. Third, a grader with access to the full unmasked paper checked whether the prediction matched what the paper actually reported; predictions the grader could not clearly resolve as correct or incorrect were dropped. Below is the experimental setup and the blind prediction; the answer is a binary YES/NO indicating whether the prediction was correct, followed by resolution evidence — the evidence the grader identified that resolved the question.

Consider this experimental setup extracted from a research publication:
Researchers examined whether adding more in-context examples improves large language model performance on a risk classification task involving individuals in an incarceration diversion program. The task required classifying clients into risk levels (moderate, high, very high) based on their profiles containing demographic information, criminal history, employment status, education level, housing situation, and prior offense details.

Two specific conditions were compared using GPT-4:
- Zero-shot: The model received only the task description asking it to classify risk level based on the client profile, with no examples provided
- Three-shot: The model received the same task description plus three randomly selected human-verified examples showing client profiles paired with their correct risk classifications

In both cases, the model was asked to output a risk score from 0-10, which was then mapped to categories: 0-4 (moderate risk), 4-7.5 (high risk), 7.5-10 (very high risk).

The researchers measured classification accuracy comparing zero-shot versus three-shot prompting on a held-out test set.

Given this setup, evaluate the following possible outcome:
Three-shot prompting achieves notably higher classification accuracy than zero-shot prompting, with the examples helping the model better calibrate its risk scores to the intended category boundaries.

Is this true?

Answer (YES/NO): NO